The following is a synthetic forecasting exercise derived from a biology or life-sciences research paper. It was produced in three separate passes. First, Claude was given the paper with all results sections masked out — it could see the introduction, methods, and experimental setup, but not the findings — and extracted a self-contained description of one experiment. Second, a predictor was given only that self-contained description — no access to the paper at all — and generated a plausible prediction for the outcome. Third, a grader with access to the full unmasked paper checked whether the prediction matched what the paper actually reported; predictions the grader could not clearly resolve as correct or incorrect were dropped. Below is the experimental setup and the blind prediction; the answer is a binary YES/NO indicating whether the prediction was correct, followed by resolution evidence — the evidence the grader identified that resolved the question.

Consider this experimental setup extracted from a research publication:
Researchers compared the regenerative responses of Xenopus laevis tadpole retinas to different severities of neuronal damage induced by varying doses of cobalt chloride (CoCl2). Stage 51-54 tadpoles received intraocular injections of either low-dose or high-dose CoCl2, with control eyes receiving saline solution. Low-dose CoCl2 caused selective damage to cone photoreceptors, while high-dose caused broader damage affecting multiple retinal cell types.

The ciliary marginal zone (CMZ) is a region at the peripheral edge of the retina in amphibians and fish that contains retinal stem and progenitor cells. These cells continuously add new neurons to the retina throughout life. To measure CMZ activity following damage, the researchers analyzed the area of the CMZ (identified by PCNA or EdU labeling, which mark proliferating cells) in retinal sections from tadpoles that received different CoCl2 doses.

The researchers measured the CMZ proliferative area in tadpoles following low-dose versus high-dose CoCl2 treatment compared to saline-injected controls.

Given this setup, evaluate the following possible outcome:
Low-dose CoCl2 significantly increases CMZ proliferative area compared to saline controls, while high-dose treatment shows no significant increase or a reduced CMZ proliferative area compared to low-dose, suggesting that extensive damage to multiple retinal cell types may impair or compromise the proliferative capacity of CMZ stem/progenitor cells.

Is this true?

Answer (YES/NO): NO